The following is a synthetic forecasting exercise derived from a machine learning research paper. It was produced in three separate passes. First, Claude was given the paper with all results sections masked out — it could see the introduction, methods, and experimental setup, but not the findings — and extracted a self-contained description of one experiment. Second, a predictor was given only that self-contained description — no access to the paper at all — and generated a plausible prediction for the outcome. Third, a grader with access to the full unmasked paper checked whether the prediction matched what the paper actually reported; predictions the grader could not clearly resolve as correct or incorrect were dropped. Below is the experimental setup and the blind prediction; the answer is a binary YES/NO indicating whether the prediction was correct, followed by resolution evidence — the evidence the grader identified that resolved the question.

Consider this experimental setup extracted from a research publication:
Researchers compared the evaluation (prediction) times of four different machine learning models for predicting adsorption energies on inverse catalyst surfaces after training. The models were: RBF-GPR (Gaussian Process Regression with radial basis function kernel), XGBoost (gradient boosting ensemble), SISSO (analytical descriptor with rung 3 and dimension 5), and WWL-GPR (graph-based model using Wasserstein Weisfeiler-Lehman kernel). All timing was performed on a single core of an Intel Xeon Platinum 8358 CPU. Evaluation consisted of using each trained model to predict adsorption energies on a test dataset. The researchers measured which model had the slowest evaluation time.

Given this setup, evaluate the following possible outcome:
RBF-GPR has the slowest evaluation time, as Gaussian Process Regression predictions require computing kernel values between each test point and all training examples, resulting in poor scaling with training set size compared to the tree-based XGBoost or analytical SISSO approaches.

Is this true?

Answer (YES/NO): NO